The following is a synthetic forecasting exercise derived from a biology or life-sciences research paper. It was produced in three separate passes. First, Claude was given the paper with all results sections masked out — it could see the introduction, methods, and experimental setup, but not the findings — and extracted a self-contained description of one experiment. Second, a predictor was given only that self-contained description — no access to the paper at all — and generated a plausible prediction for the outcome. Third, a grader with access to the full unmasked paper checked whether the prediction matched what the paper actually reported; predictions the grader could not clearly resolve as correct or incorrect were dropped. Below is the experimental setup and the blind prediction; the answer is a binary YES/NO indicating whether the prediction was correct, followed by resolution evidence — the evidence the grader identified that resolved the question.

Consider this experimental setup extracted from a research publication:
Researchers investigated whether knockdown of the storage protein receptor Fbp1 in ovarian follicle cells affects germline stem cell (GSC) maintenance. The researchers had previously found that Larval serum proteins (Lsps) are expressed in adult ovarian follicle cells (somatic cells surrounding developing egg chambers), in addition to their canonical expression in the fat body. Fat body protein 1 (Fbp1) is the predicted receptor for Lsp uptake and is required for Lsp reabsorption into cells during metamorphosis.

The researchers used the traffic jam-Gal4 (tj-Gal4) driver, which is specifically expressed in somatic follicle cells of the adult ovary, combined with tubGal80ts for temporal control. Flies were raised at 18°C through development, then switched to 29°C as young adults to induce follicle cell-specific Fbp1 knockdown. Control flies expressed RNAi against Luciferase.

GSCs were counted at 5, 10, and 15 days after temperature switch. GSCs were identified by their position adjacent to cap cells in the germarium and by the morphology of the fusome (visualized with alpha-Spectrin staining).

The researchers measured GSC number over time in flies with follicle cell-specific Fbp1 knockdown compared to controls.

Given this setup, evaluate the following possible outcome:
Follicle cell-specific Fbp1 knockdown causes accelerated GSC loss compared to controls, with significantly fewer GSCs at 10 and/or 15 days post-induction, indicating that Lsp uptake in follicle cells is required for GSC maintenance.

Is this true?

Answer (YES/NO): NO